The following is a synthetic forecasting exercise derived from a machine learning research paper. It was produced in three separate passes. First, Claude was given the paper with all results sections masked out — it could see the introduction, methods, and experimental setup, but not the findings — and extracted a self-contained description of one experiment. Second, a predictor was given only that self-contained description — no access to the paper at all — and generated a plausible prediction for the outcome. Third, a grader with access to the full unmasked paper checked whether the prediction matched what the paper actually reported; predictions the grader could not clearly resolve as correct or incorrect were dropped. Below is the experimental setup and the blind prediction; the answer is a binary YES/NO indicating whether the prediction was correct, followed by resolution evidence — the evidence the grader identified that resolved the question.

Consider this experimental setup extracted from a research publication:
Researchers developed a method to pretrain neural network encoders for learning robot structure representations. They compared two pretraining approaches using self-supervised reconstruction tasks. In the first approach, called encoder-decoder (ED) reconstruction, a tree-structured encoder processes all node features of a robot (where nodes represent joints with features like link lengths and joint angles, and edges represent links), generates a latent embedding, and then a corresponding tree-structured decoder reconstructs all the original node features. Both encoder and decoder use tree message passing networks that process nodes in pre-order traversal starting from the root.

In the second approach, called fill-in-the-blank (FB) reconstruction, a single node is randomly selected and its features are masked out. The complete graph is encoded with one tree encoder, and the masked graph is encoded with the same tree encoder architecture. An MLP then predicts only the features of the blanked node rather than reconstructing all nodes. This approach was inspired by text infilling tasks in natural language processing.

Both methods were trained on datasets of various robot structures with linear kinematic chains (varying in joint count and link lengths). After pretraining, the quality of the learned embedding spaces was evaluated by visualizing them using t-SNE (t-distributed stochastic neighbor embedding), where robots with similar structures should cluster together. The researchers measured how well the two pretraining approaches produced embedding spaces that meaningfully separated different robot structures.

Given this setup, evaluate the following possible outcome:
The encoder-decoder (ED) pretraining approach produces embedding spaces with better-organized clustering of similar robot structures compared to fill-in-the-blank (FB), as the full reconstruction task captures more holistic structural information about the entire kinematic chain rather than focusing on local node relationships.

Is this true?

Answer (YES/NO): NO